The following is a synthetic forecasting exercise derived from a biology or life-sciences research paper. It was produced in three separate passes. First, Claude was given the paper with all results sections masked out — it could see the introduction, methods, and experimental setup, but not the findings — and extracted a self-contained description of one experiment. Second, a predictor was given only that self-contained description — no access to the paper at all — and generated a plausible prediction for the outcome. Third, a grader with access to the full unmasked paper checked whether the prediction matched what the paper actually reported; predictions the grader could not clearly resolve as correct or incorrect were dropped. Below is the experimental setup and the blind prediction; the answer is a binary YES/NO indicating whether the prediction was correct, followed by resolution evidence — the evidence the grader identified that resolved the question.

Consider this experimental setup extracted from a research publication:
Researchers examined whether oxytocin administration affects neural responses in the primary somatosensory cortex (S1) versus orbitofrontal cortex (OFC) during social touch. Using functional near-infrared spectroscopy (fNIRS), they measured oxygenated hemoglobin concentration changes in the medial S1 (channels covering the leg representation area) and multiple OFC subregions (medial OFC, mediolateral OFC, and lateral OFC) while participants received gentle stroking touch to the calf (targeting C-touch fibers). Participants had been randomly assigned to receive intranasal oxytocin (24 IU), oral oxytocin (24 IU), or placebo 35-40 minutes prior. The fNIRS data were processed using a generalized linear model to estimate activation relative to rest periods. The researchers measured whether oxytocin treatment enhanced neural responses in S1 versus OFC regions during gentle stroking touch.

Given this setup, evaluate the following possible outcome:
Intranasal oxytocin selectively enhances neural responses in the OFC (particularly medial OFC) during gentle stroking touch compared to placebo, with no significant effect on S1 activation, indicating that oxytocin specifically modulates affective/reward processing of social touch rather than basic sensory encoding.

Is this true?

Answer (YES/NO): YES